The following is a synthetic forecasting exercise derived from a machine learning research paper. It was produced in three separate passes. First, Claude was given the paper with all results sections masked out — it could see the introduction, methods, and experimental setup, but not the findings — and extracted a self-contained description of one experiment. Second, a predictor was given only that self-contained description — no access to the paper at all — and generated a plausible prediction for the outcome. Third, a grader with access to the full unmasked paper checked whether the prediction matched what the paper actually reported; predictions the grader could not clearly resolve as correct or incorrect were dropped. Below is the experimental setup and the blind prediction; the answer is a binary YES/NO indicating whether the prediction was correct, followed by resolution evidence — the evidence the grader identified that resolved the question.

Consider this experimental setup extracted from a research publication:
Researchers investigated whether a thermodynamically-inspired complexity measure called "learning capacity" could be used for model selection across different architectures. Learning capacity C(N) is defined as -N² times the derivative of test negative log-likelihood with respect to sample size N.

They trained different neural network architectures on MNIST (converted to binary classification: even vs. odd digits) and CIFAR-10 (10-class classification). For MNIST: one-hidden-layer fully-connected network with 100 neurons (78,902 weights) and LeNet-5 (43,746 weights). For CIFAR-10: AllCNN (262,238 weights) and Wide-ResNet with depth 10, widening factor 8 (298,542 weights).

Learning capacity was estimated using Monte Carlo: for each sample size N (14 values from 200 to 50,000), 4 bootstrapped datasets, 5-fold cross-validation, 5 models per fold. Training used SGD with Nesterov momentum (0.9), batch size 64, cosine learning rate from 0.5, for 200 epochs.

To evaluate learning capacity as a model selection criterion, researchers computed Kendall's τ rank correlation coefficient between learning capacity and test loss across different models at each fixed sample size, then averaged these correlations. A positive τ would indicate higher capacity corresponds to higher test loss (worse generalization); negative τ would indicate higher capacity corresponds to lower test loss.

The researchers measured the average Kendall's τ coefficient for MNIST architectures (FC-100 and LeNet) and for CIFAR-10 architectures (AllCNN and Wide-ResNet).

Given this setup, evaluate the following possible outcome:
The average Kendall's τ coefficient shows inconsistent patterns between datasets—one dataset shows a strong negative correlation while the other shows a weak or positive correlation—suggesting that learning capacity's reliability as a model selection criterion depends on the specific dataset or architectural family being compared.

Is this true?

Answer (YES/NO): NO